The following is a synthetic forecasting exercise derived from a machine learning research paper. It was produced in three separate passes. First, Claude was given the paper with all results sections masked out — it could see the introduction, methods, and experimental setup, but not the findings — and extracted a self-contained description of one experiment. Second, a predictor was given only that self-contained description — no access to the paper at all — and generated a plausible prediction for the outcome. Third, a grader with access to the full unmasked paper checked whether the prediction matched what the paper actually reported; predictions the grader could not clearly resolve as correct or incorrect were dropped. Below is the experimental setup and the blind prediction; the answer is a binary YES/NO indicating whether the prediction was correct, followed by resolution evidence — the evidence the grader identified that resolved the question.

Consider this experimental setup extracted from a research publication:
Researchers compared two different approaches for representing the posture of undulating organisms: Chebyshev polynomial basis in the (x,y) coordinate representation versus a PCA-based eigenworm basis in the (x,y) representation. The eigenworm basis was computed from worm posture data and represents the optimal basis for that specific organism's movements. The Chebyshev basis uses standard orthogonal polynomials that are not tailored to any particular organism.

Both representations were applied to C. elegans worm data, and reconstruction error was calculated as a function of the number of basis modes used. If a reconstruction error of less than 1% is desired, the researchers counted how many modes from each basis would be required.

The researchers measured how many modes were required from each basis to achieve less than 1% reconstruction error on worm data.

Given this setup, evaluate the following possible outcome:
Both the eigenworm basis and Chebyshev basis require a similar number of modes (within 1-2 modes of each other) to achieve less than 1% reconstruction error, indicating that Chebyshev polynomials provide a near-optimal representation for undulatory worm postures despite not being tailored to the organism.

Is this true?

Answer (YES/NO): YES